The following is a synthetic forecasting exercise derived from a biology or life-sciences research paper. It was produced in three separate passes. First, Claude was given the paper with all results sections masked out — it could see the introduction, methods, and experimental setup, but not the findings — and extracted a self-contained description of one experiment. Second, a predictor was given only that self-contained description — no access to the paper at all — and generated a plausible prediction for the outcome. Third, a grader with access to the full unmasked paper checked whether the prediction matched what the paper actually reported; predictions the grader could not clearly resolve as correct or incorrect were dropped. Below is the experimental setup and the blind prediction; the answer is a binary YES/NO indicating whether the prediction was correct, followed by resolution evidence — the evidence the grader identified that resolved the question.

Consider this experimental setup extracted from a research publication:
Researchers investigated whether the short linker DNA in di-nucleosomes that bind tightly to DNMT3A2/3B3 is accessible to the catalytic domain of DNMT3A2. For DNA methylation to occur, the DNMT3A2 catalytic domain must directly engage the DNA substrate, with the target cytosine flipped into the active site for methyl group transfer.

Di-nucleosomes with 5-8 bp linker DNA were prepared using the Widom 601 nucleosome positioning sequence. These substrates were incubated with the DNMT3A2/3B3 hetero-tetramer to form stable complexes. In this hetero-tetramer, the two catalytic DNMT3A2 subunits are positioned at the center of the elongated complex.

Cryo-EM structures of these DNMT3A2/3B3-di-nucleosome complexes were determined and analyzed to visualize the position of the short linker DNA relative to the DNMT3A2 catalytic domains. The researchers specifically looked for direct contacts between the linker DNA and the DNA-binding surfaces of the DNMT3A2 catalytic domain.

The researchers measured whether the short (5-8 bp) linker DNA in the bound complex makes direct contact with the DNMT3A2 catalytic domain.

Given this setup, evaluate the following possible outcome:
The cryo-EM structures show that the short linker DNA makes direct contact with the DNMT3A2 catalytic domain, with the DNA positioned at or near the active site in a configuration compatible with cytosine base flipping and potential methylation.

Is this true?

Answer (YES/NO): NO